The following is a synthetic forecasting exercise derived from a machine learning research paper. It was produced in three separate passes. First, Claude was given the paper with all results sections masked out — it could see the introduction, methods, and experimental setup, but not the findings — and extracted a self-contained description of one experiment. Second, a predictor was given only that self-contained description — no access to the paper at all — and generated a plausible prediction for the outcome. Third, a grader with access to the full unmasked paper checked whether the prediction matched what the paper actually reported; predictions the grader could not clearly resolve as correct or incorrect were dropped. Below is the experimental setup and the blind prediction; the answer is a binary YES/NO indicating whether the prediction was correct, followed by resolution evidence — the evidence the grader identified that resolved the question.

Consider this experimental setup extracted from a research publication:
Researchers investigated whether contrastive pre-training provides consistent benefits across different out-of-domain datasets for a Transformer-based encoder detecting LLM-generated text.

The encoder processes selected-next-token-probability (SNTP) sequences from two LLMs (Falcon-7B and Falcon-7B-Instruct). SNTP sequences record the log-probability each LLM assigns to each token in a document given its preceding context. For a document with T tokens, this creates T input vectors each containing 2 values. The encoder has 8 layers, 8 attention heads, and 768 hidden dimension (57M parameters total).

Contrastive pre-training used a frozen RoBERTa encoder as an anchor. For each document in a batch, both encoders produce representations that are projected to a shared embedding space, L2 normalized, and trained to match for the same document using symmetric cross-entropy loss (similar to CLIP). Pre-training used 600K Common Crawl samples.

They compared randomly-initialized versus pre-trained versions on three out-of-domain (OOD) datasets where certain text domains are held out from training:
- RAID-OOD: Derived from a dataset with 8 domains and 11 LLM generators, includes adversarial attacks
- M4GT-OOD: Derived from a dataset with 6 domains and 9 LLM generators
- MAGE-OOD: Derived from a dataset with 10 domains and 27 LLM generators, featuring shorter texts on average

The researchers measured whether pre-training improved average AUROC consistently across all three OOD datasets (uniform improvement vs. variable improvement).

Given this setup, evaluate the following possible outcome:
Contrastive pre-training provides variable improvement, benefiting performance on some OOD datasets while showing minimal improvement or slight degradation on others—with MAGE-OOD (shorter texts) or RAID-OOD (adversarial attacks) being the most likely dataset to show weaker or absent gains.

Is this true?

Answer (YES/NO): NO